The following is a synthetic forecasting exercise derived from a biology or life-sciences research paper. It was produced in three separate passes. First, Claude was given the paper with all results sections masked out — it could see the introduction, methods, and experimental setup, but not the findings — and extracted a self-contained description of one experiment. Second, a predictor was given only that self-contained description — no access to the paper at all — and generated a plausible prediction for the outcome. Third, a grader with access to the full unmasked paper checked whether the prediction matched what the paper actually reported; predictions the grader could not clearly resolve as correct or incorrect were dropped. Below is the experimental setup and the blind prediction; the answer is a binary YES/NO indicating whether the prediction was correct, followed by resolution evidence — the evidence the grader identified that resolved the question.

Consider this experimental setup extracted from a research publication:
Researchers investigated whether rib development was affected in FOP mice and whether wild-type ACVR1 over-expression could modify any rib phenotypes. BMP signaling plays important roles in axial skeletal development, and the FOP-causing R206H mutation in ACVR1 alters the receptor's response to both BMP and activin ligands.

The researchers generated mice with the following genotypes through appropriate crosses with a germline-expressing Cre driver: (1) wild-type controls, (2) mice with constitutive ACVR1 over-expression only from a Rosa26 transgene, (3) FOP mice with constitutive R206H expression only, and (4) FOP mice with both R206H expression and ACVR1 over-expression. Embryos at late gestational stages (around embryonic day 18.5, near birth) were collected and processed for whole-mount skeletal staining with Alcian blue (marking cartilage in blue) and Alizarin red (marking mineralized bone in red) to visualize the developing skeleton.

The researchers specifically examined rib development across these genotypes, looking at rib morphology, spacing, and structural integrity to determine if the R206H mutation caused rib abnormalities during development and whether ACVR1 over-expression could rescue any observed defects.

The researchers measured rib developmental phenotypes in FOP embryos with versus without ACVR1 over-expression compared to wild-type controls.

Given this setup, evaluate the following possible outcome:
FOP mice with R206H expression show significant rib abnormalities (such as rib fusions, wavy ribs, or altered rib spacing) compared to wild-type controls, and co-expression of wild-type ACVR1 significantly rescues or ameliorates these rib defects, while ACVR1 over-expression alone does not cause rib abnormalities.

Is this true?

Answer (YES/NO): YES